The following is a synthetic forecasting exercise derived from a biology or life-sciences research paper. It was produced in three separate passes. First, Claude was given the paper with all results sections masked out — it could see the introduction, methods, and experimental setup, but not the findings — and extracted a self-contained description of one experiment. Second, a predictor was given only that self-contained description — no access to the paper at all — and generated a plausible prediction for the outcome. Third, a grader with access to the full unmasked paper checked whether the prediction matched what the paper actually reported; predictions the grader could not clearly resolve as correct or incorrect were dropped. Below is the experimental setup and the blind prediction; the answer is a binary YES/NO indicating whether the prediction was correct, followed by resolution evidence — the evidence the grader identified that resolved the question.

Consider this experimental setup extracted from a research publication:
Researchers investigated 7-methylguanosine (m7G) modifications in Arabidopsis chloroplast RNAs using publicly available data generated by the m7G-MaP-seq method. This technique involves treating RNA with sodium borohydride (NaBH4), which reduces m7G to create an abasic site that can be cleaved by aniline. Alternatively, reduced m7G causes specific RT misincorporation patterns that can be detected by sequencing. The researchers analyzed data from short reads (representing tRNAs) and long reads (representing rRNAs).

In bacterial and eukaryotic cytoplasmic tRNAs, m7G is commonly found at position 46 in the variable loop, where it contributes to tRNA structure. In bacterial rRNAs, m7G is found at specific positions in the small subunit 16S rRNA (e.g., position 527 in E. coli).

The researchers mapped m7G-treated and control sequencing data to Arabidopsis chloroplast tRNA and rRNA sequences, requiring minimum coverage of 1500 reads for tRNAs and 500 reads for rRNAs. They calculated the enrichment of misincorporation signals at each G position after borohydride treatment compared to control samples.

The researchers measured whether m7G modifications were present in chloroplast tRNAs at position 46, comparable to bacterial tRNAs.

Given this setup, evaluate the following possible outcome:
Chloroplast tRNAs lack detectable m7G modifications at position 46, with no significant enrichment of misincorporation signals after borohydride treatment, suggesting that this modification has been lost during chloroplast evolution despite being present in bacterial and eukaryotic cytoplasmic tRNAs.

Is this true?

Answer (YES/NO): NO